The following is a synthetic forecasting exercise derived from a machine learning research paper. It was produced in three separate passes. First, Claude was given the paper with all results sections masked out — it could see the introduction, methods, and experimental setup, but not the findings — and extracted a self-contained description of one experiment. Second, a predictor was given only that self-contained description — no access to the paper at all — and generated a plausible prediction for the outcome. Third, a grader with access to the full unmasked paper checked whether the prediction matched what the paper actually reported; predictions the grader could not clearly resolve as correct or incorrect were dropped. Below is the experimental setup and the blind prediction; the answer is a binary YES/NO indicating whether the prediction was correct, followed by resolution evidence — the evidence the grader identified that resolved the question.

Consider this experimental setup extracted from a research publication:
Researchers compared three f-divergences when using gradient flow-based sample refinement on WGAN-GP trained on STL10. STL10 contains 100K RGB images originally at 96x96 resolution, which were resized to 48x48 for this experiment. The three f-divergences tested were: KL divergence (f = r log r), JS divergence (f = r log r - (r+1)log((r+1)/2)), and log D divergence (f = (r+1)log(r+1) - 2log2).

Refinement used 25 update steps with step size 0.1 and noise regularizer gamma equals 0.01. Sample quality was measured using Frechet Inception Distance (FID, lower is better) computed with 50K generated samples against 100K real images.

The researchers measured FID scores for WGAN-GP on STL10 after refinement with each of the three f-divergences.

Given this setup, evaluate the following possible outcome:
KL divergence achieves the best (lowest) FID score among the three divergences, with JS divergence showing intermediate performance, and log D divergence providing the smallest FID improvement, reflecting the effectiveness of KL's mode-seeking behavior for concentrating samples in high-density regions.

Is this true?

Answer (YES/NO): NO